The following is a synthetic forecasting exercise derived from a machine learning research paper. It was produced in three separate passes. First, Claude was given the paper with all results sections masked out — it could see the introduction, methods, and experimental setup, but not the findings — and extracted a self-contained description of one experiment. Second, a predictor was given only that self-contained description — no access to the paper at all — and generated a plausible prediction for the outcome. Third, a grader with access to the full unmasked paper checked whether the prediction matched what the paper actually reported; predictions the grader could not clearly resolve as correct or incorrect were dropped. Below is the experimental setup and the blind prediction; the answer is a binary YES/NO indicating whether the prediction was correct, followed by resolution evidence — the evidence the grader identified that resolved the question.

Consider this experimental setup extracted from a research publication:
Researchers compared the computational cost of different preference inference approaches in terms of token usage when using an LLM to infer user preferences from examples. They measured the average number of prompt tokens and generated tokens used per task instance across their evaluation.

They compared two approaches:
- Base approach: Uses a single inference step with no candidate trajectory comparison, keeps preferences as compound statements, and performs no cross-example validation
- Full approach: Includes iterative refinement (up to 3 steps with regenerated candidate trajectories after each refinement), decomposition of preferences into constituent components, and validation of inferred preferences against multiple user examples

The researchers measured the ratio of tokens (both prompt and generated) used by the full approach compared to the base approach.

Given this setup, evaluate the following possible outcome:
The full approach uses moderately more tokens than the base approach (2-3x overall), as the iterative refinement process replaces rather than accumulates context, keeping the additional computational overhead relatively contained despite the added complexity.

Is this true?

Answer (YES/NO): NO